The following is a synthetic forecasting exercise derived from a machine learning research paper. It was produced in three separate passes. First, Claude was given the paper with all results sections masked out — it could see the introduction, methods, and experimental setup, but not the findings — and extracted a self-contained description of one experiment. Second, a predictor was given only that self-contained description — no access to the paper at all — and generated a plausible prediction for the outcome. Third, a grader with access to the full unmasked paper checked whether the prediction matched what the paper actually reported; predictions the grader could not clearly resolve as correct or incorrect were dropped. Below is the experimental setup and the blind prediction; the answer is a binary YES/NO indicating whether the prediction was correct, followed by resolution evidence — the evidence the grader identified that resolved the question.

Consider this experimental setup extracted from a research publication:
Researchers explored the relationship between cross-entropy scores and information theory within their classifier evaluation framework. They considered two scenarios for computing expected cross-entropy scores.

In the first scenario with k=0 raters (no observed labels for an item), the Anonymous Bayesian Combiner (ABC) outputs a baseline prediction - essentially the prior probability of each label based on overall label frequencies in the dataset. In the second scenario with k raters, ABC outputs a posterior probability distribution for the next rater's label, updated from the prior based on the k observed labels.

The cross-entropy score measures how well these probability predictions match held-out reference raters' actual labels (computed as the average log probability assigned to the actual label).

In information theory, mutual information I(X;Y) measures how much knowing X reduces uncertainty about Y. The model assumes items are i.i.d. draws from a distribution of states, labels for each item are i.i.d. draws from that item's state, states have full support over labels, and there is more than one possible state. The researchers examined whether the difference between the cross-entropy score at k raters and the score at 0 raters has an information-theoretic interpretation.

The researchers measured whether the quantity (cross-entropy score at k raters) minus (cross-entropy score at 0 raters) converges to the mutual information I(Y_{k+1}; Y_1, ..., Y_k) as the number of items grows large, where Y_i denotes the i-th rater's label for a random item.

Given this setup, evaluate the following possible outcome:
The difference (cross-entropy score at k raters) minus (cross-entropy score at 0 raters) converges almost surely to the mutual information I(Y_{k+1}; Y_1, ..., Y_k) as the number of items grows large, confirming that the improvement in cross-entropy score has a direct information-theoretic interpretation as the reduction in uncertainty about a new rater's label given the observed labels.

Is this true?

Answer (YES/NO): YES